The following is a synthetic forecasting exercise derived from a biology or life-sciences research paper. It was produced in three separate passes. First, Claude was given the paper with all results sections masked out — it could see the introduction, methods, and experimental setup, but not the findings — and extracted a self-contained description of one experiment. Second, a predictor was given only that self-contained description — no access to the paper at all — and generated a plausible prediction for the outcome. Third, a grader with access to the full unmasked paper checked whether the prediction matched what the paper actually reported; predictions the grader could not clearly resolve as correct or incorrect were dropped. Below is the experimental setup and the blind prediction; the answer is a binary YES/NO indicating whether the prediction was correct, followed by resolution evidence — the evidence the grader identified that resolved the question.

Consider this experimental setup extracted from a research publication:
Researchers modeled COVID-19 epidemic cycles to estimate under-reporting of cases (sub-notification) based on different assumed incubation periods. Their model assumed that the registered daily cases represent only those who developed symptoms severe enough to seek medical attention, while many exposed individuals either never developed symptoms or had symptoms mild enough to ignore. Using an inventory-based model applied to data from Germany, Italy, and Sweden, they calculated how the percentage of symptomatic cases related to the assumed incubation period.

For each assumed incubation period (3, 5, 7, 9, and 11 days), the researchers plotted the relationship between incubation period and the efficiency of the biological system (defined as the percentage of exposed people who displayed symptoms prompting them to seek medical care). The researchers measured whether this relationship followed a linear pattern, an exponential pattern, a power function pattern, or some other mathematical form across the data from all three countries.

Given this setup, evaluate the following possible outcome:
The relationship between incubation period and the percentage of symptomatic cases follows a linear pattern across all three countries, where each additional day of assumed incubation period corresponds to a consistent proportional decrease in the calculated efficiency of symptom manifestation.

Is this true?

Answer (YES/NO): NO